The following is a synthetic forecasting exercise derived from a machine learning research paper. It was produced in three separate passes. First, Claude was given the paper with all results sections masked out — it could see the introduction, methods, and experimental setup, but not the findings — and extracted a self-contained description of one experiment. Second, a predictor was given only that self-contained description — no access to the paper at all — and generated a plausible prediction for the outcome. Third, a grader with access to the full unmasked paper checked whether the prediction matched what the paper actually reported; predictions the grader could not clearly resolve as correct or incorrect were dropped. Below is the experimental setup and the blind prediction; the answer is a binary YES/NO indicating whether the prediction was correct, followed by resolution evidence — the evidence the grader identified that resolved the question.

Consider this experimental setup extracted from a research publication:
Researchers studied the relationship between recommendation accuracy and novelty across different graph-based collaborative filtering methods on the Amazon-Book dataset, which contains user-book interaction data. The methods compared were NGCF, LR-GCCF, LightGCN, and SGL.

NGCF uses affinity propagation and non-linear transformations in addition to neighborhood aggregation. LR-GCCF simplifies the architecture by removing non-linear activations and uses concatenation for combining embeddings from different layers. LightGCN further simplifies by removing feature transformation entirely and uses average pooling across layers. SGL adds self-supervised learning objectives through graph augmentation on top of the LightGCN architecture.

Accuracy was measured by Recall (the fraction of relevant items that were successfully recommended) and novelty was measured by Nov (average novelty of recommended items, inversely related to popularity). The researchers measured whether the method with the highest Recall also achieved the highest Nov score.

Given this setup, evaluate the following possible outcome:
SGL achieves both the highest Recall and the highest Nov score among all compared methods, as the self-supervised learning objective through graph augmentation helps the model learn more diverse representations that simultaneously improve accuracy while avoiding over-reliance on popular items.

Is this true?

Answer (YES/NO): NO